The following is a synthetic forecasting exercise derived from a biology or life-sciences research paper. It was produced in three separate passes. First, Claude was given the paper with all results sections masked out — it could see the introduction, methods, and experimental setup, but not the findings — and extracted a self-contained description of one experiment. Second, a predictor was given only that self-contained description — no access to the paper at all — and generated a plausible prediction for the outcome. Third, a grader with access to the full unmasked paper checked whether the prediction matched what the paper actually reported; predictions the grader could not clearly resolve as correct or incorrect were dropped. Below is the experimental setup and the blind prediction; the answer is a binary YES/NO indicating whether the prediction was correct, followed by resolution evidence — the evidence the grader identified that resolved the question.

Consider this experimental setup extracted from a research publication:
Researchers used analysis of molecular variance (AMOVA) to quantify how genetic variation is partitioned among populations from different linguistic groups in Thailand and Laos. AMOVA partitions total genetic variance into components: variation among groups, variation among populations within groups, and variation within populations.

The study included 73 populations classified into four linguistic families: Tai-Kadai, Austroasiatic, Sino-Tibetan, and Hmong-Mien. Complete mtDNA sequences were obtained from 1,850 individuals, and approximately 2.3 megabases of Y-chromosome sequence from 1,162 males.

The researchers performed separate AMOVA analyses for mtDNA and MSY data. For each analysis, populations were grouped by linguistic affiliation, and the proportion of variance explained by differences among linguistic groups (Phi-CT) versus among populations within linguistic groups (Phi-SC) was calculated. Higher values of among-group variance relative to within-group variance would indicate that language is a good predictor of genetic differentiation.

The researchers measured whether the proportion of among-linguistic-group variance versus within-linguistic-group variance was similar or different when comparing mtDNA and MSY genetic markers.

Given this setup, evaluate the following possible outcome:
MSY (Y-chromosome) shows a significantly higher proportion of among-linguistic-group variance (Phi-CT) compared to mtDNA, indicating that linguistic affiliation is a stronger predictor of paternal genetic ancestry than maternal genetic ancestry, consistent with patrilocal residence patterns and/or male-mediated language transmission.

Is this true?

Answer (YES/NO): NO